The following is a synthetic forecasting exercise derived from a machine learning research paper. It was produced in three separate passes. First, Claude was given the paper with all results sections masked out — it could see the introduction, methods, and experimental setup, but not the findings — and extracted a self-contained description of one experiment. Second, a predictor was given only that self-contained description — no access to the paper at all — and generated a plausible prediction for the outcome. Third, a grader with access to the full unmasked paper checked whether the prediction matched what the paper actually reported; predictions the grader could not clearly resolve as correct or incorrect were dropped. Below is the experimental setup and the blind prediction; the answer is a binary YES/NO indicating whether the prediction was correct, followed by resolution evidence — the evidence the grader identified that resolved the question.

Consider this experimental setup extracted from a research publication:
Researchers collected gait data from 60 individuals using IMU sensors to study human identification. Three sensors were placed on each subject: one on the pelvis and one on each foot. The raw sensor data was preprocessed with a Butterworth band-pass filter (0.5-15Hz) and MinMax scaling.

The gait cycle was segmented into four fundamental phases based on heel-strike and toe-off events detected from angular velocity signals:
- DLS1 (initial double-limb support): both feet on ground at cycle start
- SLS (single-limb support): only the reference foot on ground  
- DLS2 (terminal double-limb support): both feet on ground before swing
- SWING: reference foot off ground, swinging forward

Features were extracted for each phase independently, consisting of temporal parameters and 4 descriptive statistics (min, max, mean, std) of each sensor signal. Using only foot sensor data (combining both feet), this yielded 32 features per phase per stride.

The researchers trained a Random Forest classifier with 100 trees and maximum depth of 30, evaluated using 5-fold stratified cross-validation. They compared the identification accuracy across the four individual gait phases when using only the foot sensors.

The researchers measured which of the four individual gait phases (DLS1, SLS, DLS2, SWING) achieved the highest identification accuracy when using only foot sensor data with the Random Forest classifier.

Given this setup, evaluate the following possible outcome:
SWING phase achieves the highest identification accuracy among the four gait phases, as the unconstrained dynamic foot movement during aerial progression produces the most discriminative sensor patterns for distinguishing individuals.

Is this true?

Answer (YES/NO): YES